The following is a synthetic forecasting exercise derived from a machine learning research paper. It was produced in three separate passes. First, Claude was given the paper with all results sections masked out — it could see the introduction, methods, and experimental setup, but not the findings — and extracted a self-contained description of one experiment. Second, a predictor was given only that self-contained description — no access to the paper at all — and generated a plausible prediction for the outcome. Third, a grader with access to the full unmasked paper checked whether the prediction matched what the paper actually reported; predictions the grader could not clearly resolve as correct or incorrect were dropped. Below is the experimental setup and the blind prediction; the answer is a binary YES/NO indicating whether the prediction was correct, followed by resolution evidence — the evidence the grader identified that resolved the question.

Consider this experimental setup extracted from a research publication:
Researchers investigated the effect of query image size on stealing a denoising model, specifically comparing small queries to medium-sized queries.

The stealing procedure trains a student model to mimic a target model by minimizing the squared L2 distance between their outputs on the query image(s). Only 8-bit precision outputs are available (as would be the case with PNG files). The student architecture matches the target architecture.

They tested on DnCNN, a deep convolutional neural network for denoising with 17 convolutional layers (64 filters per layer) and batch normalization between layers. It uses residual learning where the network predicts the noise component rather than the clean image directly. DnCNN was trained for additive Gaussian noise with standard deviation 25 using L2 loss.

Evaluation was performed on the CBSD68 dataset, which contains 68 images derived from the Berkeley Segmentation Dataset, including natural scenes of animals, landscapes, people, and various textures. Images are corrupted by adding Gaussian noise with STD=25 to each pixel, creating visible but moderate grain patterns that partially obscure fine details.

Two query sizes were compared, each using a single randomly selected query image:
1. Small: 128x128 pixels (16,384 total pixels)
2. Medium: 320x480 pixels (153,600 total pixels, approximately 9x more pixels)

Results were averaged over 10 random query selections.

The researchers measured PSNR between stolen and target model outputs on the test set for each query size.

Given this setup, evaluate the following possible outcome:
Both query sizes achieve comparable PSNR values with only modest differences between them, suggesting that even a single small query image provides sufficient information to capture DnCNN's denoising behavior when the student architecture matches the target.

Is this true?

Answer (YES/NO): NO